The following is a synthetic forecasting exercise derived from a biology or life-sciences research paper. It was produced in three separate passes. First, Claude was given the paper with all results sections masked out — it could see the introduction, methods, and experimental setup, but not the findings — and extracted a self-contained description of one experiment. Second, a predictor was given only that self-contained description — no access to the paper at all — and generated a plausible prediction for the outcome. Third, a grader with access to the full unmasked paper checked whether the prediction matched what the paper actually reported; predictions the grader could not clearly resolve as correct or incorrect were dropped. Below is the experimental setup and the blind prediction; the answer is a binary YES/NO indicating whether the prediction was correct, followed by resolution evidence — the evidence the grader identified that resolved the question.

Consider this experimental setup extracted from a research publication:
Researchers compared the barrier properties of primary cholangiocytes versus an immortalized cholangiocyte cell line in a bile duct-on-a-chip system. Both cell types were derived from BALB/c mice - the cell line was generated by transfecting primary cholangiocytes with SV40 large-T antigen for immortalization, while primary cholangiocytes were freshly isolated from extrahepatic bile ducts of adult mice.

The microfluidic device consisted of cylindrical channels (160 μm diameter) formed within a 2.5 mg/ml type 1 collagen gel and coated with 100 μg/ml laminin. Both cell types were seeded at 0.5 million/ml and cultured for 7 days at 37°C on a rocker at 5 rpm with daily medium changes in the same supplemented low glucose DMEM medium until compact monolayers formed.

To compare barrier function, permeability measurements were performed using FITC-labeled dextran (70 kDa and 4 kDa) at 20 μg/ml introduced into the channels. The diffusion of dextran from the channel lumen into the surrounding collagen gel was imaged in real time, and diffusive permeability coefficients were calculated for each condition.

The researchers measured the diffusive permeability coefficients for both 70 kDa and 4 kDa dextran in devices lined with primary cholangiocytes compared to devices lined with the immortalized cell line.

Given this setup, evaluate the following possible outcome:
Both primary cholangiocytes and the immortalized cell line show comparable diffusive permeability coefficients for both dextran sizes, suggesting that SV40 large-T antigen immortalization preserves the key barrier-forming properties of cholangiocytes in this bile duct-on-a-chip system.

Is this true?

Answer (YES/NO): NO